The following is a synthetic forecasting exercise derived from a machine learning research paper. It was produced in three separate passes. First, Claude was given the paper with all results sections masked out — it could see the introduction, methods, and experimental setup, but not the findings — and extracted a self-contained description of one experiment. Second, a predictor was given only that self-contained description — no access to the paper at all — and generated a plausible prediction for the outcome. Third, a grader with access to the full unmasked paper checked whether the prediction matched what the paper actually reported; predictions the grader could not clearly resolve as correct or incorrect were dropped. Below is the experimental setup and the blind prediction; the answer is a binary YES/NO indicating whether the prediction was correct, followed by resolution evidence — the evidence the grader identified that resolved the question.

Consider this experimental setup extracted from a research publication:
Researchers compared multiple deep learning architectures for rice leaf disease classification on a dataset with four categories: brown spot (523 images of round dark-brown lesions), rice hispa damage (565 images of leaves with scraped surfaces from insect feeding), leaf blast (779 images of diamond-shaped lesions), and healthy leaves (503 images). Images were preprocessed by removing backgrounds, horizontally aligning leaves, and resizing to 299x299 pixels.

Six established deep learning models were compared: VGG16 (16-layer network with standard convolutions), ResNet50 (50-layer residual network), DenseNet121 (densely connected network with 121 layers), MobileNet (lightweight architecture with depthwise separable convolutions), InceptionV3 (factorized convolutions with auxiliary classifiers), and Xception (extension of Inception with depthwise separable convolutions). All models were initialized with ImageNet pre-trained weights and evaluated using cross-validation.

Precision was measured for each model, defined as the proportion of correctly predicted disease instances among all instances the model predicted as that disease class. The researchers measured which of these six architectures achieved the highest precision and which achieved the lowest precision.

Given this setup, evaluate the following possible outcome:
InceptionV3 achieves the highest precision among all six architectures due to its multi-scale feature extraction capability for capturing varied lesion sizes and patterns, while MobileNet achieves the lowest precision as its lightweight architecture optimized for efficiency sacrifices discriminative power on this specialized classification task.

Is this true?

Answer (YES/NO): NO